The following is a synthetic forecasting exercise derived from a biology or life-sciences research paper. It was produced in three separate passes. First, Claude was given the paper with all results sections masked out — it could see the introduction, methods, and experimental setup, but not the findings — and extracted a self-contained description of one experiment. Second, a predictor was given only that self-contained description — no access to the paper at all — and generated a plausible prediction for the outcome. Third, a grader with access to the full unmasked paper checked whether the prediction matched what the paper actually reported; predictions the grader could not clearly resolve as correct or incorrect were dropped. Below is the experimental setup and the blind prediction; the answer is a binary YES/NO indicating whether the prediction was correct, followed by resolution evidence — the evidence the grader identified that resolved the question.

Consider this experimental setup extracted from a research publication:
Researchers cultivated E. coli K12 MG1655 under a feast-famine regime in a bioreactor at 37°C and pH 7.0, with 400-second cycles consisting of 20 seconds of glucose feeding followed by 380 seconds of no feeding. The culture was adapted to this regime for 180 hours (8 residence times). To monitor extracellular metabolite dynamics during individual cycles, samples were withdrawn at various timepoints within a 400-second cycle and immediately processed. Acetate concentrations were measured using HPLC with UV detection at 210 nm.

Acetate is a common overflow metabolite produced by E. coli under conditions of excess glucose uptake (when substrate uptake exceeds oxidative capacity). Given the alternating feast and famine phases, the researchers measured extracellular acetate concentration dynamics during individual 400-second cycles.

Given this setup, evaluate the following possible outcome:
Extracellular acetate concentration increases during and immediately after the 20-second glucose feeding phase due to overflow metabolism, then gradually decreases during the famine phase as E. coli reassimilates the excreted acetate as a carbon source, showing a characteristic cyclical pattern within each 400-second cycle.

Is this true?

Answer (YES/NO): NO